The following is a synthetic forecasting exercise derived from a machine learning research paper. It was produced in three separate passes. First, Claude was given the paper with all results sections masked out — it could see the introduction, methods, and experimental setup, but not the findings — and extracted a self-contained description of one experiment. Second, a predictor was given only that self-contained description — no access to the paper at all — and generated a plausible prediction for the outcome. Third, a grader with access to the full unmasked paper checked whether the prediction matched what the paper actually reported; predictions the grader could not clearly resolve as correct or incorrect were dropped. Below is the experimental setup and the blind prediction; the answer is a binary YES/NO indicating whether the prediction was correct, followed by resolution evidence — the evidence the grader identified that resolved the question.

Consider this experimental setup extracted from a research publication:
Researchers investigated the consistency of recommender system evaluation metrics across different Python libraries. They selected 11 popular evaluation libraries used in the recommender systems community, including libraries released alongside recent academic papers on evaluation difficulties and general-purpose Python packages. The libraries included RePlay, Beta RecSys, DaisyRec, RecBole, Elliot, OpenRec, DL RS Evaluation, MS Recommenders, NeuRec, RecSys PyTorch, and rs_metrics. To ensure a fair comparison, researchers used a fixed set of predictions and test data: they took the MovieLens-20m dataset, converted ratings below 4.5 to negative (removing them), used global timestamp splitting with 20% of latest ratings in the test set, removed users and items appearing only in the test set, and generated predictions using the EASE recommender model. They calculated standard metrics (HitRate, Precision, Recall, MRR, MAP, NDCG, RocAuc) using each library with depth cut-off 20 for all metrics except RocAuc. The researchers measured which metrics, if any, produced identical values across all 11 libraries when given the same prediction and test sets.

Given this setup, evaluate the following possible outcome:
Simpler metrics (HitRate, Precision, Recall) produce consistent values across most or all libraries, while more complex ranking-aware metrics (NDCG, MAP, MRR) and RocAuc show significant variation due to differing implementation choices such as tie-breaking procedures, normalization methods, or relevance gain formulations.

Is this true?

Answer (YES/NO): NO